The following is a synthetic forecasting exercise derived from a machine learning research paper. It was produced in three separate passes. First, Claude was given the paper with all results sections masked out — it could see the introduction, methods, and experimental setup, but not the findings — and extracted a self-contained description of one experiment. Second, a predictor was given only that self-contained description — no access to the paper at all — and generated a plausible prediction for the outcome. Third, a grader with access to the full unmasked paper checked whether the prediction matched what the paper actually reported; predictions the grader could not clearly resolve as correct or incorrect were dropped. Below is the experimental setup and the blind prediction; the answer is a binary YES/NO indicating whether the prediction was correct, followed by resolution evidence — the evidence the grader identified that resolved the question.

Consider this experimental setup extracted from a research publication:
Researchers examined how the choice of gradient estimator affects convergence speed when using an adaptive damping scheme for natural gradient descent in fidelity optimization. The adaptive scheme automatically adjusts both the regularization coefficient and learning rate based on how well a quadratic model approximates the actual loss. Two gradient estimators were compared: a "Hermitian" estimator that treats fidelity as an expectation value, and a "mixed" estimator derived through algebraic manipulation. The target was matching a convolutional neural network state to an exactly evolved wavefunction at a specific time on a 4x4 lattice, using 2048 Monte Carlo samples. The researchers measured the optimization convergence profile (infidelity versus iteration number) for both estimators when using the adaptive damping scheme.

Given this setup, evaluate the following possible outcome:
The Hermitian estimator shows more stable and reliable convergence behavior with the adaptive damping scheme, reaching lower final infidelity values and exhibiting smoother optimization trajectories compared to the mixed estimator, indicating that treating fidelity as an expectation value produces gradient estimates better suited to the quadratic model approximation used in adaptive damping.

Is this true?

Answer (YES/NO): NO